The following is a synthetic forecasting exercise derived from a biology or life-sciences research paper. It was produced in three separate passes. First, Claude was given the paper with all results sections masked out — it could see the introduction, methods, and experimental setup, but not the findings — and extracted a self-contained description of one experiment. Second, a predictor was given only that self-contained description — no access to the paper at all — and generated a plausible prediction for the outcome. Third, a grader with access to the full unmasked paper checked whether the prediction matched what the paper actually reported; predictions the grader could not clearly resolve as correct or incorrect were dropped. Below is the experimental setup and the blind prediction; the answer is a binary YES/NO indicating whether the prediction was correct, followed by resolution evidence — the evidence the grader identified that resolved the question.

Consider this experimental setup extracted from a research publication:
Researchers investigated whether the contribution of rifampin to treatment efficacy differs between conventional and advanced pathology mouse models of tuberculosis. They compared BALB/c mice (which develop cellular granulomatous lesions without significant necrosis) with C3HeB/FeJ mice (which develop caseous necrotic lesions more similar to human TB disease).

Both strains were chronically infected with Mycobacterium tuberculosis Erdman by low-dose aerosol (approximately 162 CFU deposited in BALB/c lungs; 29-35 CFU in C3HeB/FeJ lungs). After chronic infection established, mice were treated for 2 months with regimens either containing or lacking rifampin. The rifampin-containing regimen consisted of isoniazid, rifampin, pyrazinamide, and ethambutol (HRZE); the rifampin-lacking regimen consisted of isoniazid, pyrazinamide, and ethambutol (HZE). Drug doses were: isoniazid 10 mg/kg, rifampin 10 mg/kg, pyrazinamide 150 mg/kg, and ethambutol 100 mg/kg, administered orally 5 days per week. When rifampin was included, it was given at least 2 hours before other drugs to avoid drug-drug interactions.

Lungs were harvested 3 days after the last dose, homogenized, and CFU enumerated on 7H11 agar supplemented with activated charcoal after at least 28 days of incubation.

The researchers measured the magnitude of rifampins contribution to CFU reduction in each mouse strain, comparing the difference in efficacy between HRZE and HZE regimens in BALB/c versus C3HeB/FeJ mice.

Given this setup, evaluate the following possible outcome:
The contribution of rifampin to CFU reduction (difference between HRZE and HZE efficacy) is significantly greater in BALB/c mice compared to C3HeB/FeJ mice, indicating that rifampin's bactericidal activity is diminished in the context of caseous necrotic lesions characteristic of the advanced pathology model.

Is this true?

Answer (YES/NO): NO